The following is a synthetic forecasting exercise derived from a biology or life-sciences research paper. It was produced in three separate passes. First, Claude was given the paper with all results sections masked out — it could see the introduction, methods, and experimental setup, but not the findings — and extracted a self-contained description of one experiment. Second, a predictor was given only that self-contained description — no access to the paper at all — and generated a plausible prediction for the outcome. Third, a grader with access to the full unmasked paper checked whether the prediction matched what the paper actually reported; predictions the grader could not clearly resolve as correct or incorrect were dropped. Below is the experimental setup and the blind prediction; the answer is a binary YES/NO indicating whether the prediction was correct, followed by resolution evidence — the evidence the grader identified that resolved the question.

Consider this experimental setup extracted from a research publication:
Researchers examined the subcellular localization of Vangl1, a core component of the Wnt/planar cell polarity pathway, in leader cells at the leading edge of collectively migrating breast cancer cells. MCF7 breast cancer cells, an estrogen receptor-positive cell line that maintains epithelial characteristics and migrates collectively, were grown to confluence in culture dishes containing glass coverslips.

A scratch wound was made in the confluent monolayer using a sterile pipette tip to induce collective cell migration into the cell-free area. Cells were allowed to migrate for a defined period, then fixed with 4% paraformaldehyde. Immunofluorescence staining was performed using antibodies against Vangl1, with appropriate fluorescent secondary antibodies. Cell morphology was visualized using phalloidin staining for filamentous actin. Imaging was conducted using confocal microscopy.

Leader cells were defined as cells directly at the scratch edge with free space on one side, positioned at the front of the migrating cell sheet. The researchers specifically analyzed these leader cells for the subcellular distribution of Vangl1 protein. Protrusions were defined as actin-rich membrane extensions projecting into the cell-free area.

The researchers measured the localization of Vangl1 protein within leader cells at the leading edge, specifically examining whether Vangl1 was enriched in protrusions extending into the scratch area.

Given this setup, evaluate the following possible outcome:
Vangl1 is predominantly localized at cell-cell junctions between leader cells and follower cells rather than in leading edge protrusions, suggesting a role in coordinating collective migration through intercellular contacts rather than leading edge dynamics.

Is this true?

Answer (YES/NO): NO